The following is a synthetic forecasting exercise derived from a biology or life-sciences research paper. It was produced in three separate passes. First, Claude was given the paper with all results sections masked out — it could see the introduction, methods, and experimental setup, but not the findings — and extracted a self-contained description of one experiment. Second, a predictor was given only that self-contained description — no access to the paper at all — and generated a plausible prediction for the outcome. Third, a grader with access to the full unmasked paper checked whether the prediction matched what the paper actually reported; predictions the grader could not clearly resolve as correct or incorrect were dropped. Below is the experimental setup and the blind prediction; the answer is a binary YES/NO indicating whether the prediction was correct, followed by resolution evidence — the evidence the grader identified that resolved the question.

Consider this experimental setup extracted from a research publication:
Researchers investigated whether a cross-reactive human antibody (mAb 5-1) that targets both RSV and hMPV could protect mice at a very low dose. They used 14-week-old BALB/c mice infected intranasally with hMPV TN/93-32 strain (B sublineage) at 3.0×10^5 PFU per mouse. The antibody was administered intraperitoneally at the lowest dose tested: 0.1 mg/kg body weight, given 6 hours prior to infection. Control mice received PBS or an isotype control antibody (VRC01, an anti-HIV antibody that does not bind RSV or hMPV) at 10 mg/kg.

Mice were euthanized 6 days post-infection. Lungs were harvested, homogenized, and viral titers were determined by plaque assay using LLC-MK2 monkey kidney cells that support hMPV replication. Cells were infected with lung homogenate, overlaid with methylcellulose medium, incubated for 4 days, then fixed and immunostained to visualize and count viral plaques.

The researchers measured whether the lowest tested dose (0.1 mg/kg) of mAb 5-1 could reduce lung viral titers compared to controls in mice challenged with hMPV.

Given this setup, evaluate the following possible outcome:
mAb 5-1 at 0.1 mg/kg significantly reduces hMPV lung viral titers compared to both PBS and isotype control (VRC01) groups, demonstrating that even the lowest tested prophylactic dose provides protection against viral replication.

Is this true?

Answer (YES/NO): NO